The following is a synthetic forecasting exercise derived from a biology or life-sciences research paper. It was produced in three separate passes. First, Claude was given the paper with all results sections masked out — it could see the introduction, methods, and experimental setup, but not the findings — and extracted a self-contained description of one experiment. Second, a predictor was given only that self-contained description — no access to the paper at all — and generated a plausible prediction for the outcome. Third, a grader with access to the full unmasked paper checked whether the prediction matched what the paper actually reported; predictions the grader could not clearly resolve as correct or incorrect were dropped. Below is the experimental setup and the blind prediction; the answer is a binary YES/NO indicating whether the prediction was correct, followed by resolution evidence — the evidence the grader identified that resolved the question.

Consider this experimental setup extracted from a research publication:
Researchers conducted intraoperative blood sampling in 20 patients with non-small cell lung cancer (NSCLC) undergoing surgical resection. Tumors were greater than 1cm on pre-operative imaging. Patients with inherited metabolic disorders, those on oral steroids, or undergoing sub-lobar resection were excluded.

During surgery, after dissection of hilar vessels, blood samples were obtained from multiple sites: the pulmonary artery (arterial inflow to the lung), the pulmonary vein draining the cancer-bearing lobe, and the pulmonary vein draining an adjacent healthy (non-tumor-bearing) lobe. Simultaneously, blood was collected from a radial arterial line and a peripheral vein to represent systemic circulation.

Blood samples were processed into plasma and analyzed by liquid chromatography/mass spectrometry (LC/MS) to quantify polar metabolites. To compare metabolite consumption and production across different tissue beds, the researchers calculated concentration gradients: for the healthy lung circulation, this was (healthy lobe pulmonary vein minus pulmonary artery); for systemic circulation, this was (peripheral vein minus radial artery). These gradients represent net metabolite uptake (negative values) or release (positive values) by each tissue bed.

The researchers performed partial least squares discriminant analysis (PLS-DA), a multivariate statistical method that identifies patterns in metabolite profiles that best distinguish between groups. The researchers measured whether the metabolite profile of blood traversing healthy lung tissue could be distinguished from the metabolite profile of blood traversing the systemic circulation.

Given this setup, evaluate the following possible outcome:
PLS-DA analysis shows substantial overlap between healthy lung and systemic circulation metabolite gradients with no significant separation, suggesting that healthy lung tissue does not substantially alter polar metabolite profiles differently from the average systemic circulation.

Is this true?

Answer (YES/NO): NO